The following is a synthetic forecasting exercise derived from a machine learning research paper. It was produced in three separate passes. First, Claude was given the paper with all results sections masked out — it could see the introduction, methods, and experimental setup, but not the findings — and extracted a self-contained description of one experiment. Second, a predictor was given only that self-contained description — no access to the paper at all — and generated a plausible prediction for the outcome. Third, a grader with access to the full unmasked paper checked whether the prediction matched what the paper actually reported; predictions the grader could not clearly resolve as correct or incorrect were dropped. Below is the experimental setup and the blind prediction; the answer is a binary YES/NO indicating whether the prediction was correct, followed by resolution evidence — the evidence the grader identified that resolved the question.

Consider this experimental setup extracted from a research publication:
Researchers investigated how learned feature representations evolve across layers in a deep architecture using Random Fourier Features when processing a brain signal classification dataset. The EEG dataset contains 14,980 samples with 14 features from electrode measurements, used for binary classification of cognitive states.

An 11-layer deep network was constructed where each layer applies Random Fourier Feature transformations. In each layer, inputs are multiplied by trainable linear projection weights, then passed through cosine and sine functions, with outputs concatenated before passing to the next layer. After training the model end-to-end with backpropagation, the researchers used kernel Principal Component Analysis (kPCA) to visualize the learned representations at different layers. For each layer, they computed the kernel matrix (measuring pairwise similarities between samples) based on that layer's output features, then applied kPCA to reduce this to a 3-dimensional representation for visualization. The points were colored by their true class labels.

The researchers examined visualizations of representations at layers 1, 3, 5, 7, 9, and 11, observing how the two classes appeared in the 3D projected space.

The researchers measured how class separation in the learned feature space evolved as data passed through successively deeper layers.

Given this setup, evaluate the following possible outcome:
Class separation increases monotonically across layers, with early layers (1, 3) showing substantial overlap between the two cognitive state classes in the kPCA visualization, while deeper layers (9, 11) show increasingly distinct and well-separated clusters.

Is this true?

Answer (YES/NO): YES